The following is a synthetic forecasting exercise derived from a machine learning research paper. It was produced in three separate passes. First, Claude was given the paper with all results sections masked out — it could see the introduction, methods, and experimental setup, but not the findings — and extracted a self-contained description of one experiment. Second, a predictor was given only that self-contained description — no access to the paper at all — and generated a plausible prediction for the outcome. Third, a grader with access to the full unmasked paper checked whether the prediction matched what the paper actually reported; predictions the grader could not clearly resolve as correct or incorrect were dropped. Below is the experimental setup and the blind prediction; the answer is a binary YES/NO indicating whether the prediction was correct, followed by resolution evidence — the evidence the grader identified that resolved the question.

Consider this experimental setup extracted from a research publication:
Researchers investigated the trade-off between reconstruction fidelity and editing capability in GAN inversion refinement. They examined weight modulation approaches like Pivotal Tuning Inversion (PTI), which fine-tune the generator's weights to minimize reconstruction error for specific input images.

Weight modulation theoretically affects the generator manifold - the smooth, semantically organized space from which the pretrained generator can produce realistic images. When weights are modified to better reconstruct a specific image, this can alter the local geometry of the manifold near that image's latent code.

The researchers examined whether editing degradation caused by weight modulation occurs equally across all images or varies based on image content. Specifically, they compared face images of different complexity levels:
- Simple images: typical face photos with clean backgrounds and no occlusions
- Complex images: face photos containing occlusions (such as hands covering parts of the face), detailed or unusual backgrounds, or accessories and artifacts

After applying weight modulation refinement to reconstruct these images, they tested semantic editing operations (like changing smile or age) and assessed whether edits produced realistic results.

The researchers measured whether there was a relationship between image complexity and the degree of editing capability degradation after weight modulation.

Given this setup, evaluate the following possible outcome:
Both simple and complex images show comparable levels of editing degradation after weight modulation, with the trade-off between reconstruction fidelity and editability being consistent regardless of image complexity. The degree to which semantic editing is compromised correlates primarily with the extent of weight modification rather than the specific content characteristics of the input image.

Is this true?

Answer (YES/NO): NO